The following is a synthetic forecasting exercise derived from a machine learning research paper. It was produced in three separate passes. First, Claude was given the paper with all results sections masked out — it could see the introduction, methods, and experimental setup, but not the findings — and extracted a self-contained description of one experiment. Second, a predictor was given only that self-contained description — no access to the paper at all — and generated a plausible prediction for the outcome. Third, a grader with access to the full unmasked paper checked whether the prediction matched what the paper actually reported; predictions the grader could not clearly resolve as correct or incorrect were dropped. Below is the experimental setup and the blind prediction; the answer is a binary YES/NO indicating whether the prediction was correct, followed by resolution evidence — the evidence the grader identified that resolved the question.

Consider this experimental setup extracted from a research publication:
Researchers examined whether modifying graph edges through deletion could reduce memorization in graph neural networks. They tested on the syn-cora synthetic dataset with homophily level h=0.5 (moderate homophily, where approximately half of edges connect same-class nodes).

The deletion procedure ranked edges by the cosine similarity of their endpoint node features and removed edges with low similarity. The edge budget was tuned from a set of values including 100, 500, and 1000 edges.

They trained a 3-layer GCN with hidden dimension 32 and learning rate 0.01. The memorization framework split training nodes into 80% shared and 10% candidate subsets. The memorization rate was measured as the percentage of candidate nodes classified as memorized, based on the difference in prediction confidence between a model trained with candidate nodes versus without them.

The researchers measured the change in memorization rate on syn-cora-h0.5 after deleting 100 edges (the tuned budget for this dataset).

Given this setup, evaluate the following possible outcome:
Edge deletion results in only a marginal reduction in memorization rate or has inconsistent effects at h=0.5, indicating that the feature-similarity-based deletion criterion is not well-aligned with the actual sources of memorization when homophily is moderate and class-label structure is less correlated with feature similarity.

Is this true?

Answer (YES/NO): YES